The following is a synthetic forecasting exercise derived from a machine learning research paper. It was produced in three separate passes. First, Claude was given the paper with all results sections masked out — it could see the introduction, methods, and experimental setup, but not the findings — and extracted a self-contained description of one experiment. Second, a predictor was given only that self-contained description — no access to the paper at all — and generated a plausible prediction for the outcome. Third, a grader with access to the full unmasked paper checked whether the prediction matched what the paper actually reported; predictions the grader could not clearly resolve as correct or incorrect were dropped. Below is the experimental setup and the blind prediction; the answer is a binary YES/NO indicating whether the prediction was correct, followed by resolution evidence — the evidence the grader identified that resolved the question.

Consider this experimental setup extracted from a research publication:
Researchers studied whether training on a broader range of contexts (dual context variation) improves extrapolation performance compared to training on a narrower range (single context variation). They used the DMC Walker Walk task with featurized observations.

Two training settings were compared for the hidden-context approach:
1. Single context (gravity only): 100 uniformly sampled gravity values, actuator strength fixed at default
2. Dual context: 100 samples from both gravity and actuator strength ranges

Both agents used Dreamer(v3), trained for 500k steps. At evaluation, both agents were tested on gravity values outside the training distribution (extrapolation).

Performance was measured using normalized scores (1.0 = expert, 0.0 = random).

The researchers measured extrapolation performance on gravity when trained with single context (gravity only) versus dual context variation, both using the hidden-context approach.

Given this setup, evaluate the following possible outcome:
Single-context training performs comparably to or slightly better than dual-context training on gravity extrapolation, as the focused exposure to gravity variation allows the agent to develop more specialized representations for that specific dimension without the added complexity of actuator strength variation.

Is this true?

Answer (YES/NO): YES